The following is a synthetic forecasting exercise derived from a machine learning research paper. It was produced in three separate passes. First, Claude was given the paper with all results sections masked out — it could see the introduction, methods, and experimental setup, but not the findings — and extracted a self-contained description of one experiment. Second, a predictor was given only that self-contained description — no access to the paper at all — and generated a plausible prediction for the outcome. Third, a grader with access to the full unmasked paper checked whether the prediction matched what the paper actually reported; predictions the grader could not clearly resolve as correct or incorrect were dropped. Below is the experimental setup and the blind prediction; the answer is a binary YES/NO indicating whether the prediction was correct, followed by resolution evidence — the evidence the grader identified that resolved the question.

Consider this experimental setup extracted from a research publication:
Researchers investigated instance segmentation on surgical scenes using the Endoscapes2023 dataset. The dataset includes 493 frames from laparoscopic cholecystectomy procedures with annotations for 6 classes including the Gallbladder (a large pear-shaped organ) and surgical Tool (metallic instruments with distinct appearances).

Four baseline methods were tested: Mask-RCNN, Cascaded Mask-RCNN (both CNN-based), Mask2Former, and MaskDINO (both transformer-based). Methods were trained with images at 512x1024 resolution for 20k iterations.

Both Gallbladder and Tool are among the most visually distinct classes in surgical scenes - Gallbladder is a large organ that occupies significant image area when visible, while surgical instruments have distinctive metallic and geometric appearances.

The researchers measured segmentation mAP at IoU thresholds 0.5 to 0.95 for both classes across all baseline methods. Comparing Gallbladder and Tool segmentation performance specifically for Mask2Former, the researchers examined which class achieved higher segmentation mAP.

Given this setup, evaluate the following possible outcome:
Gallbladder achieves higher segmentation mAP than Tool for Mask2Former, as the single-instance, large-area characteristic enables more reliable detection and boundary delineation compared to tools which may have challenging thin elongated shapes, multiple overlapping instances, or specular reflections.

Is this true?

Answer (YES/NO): NO